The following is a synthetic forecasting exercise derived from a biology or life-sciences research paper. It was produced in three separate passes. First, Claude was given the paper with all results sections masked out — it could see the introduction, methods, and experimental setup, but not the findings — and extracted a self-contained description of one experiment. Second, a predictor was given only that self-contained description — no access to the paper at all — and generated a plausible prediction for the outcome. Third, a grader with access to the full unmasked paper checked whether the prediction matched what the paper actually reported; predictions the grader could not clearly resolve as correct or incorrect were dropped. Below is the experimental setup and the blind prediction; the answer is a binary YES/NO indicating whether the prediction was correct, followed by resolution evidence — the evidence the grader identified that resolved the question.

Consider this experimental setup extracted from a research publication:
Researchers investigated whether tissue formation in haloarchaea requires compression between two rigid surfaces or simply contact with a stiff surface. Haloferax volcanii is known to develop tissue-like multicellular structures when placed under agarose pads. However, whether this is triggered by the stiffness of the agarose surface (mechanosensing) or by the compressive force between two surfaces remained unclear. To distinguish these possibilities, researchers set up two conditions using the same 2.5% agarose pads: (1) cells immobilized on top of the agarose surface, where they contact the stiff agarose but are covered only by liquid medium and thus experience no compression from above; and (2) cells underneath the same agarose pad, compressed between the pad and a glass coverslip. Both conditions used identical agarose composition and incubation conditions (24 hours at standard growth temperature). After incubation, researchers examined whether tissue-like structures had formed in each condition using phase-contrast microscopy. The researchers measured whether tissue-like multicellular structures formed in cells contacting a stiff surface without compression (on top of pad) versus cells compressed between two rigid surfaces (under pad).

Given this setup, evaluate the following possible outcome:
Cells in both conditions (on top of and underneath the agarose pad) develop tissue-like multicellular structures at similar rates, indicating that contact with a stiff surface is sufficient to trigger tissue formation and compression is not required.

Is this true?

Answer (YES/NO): NO